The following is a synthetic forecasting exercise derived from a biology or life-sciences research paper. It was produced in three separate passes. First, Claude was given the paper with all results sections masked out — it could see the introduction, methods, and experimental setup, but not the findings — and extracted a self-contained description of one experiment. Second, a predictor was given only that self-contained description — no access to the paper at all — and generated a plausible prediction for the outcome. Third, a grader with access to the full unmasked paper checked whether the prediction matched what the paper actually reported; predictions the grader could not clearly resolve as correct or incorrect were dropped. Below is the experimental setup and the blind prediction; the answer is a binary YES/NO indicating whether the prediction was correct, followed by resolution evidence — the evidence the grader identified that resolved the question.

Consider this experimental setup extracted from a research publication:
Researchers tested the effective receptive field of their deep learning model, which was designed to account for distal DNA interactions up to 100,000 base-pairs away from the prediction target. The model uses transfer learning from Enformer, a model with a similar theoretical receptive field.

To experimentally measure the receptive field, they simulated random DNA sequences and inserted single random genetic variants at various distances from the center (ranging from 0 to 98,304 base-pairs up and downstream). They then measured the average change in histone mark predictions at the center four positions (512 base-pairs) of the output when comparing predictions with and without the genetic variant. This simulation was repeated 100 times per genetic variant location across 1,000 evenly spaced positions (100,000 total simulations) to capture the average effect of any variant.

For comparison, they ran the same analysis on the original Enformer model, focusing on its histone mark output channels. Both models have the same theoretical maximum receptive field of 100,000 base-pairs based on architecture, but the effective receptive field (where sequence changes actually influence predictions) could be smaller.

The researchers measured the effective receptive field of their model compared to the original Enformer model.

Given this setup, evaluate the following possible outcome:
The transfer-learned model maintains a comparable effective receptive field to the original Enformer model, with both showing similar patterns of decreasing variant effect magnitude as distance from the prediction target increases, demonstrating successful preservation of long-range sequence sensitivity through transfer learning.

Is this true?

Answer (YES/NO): NO